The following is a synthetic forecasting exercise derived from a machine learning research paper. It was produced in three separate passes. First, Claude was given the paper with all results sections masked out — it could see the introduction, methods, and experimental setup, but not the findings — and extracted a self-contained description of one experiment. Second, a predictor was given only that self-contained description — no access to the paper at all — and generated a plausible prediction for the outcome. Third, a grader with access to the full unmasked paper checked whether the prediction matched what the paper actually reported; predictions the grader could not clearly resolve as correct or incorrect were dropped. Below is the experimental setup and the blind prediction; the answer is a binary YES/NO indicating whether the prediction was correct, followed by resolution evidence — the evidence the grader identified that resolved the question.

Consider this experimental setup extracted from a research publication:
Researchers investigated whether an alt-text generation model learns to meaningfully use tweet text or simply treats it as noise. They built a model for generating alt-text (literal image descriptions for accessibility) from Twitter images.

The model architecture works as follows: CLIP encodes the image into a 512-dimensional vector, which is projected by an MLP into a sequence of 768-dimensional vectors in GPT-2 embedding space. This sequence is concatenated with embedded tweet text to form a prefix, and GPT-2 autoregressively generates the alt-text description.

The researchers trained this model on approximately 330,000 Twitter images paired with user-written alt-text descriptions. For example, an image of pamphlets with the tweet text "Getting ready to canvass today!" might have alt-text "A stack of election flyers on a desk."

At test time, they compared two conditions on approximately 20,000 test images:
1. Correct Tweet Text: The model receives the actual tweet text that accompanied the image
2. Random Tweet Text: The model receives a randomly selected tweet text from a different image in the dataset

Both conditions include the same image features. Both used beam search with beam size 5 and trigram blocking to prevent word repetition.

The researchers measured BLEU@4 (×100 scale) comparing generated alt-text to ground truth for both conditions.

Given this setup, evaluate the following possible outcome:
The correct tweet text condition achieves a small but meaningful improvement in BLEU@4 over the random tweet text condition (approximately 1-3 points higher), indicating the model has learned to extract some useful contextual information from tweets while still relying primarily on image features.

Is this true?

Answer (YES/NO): NO